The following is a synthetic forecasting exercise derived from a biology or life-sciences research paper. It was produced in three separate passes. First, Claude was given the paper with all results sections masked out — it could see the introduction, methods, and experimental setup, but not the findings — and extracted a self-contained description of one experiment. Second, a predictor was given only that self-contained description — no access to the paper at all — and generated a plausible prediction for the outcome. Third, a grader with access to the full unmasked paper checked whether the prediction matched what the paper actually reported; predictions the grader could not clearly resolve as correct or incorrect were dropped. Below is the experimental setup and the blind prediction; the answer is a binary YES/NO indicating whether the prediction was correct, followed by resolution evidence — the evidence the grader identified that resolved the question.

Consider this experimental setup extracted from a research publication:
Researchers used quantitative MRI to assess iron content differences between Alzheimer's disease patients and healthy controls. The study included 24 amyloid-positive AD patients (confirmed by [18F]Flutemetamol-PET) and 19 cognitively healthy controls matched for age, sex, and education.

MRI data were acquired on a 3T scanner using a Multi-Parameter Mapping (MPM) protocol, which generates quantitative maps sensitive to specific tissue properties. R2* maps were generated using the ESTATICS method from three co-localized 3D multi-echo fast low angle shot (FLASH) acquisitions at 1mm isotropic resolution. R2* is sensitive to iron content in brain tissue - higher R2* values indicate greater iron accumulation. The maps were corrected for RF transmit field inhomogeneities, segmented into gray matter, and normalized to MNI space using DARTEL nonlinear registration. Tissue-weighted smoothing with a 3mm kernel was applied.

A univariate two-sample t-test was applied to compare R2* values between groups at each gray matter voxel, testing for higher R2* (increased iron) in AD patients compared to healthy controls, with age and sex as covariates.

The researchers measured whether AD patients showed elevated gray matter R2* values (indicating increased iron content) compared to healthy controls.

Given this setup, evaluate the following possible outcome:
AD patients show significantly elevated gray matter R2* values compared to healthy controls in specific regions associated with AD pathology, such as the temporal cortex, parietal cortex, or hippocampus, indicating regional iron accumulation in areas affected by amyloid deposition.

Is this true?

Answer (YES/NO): NO